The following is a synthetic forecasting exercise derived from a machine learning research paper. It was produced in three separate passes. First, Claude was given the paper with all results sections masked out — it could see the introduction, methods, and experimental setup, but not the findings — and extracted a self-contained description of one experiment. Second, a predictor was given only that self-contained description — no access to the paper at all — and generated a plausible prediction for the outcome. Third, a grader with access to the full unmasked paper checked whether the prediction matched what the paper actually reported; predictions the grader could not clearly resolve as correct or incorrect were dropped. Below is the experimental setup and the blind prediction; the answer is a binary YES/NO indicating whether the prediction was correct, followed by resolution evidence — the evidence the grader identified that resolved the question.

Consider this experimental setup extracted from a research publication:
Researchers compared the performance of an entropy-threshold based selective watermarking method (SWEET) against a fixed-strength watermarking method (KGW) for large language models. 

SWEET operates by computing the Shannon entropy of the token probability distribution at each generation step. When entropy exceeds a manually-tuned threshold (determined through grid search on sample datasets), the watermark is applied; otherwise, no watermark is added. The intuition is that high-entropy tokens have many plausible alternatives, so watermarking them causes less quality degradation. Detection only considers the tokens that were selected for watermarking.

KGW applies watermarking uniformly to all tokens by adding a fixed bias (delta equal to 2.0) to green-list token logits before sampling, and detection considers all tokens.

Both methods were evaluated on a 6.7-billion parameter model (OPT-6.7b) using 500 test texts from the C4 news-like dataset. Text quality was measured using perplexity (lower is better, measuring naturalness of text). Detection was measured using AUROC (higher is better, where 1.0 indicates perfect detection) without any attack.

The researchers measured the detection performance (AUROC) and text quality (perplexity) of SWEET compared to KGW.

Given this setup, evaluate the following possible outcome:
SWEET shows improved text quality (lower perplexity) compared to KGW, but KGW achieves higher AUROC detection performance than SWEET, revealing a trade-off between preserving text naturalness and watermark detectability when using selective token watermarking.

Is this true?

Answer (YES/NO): NO